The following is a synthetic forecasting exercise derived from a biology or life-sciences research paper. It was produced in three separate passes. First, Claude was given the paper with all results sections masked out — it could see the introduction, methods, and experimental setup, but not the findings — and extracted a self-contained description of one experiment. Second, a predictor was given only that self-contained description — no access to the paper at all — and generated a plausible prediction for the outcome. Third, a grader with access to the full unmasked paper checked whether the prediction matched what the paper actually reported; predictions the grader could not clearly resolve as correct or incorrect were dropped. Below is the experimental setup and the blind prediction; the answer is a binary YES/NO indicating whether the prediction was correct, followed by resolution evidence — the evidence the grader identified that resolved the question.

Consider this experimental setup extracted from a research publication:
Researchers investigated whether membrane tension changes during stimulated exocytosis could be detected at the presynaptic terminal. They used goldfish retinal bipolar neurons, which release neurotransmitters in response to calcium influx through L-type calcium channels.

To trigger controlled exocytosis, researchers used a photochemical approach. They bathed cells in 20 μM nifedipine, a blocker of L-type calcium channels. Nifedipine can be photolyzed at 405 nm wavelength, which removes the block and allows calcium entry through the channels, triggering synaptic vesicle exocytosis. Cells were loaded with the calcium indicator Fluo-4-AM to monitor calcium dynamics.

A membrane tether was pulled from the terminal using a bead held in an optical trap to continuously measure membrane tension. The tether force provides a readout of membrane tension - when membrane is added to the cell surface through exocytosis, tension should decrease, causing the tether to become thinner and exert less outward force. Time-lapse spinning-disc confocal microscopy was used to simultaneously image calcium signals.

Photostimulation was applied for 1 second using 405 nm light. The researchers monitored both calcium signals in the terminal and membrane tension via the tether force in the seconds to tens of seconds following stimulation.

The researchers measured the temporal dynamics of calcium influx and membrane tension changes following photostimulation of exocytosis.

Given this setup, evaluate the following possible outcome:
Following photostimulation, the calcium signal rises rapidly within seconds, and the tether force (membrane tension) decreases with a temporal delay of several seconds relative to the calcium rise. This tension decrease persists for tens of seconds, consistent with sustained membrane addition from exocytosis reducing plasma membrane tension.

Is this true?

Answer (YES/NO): NO